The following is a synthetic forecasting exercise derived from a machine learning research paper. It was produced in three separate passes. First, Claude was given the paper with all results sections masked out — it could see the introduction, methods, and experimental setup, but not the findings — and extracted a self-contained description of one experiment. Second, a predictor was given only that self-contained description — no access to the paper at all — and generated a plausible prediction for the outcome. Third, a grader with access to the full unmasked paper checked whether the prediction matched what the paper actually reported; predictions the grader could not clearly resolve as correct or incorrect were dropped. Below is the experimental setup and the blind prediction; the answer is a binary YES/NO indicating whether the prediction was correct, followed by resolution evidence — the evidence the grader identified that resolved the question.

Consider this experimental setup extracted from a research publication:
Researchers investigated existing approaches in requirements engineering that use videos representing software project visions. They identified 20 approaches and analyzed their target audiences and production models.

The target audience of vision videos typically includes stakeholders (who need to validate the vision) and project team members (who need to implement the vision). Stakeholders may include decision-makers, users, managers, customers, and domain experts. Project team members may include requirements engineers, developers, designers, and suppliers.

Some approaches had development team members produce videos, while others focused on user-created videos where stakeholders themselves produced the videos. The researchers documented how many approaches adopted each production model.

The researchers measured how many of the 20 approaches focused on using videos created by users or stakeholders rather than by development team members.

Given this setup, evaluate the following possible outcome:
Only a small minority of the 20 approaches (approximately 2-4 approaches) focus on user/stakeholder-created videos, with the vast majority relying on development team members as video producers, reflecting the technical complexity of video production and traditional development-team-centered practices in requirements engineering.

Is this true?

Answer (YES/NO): YES